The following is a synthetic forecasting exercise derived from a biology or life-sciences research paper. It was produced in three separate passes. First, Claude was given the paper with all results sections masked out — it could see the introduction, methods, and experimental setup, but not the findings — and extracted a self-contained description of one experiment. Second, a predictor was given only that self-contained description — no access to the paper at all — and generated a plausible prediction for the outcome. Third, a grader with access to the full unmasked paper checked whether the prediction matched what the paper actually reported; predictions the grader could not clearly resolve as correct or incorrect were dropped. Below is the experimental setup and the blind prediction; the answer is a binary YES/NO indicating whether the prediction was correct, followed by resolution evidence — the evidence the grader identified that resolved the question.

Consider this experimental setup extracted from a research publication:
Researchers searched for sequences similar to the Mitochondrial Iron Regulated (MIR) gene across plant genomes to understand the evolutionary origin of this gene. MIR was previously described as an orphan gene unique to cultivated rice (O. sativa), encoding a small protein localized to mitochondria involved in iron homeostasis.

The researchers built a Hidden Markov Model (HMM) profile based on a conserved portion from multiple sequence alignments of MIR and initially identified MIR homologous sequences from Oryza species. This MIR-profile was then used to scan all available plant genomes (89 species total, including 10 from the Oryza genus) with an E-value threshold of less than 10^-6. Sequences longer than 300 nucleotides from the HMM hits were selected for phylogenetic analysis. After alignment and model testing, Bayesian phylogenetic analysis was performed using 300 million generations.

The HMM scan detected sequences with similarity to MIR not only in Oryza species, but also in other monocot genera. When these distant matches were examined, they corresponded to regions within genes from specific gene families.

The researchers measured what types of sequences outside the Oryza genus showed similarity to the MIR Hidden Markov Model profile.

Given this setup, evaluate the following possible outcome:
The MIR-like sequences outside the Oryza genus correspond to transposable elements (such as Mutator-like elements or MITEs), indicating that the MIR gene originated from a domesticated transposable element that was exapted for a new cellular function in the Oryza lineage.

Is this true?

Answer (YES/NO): NO